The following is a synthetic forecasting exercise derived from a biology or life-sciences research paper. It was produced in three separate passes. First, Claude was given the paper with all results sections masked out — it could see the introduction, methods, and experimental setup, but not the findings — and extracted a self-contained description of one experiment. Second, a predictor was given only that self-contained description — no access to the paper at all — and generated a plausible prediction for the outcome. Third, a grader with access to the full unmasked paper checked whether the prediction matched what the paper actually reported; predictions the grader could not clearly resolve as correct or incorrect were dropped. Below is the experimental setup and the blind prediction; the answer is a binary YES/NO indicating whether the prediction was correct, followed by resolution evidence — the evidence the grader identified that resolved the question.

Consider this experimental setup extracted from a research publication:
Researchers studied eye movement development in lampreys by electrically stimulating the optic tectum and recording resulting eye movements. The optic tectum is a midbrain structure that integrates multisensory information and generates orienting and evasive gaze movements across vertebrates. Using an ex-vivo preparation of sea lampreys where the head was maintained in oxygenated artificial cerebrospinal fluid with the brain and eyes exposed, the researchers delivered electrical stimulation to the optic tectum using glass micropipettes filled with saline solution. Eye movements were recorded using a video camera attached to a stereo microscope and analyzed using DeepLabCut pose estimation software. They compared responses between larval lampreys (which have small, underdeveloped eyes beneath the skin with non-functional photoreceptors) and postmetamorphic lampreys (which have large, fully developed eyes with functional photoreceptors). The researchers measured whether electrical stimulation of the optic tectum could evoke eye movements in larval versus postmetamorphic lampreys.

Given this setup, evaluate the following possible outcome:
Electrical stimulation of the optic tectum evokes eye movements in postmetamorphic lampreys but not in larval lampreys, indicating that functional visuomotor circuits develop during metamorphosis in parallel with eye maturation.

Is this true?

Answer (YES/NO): NO